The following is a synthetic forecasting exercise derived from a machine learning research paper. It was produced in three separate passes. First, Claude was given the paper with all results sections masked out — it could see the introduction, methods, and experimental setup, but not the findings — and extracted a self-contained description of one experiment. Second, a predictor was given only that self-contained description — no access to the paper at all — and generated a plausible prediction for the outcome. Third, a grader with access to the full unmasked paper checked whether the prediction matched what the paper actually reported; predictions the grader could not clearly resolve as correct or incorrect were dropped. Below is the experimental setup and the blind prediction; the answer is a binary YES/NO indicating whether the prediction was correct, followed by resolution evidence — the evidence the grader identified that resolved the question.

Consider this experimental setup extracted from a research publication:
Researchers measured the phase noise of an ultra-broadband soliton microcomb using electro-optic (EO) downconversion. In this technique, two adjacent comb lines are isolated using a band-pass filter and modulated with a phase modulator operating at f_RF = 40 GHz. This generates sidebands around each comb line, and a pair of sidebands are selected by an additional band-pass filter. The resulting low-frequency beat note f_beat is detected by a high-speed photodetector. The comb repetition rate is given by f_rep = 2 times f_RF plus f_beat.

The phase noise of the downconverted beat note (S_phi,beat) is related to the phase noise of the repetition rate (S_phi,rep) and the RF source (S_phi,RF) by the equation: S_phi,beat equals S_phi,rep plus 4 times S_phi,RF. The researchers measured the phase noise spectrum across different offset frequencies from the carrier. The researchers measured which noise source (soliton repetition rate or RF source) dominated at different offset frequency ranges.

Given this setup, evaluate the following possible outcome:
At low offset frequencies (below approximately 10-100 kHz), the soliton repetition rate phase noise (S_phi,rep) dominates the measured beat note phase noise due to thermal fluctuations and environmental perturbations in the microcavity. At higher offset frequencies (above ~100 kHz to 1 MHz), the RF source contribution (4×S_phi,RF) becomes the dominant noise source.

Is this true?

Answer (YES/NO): NO